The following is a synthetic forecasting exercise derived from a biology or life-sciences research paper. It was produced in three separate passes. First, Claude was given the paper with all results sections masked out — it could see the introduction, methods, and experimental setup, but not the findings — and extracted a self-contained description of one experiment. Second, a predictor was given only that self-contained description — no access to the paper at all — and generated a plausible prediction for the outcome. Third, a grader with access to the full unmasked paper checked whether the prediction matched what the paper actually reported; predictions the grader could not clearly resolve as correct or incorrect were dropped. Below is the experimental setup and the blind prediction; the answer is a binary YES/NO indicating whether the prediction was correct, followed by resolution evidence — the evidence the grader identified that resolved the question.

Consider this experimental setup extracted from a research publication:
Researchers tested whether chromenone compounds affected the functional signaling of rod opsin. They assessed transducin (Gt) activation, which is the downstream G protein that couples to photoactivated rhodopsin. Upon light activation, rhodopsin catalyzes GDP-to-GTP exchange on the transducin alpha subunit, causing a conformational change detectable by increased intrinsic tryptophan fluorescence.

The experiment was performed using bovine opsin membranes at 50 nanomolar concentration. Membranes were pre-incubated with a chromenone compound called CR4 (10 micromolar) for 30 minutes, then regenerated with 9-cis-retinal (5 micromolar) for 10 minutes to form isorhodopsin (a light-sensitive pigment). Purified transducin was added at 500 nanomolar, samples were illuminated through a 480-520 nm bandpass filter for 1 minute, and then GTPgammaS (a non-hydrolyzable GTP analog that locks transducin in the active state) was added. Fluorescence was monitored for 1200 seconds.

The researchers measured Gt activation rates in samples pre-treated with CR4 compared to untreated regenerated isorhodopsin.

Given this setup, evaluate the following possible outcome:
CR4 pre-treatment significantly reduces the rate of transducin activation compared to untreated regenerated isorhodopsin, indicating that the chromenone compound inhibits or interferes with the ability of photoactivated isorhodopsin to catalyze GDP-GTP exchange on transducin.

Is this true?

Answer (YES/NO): YES